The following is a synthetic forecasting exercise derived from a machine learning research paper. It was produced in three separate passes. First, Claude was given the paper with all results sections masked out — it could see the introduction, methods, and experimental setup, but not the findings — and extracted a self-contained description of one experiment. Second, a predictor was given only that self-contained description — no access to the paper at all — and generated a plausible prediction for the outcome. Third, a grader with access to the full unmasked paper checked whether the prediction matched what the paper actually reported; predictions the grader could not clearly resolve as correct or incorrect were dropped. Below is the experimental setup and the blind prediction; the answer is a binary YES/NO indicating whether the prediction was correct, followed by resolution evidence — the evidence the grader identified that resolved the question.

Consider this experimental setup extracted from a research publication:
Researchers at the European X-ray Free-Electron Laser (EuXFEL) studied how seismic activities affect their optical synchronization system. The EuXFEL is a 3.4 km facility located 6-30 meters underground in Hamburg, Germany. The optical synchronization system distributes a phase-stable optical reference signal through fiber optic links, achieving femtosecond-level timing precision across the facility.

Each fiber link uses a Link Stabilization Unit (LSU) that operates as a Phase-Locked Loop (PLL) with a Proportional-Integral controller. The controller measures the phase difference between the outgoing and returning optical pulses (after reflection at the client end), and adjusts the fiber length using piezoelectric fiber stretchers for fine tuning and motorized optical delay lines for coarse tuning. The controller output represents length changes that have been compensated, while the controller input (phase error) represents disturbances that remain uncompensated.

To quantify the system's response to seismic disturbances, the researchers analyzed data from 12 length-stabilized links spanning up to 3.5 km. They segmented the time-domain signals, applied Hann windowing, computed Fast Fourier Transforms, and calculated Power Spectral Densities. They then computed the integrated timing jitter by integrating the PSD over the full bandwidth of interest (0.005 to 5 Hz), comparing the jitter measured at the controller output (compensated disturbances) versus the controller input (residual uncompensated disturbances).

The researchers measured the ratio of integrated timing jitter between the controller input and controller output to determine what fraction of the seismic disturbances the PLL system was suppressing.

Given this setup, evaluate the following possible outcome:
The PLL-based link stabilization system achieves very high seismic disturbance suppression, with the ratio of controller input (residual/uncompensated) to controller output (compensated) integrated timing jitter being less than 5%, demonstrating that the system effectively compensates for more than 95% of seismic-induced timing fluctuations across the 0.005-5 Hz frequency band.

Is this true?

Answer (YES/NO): YES